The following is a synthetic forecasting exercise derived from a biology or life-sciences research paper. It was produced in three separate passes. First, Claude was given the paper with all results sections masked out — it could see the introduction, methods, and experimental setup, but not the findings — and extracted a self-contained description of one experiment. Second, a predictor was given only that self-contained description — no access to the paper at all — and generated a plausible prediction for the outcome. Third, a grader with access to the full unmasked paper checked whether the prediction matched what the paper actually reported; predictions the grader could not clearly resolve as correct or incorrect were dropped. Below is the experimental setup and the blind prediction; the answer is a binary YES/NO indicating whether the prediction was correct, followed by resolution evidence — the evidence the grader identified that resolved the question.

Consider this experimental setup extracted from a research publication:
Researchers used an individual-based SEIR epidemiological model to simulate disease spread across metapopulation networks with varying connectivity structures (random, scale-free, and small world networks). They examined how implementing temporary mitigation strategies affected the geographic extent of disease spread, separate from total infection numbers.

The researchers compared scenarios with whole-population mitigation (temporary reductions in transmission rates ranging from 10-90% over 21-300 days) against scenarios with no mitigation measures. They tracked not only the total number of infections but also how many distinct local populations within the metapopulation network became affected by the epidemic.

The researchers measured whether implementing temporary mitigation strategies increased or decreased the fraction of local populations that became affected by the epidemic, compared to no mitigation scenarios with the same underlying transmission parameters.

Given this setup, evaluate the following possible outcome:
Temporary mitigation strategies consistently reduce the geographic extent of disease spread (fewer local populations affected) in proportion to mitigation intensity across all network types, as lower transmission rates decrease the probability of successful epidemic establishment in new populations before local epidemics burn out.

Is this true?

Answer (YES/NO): NO